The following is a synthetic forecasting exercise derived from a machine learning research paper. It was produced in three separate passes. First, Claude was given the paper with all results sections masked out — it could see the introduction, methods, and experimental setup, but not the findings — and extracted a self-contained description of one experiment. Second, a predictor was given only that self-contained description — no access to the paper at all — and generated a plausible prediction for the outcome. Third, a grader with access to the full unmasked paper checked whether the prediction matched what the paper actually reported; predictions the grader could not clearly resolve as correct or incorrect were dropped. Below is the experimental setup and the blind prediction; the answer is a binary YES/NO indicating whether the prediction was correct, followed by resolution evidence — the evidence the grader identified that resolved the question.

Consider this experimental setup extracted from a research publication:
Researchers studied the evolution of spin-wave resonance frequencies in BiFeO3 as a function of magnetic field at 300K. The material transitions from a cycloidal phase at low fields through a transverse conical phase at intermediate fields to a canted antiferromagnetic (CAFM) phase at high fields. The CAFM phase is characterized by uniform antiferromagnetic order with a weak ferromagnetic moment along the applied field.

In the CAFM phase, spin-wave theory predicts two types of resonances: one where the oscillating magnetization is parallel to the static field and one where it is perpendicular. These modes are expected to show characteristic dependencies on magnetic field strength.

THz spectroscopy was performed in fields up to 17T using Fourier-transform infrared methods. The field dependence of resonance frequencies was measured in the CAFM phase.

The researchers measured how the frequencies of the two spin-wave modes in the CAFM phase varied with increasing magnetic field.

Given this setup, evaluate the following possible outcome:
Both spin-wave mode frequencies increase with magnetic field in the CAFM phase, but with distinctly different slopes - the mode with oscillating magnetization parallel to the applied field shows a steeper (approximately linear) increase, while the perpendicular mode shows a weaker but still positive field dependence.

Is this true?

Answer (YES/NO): YES